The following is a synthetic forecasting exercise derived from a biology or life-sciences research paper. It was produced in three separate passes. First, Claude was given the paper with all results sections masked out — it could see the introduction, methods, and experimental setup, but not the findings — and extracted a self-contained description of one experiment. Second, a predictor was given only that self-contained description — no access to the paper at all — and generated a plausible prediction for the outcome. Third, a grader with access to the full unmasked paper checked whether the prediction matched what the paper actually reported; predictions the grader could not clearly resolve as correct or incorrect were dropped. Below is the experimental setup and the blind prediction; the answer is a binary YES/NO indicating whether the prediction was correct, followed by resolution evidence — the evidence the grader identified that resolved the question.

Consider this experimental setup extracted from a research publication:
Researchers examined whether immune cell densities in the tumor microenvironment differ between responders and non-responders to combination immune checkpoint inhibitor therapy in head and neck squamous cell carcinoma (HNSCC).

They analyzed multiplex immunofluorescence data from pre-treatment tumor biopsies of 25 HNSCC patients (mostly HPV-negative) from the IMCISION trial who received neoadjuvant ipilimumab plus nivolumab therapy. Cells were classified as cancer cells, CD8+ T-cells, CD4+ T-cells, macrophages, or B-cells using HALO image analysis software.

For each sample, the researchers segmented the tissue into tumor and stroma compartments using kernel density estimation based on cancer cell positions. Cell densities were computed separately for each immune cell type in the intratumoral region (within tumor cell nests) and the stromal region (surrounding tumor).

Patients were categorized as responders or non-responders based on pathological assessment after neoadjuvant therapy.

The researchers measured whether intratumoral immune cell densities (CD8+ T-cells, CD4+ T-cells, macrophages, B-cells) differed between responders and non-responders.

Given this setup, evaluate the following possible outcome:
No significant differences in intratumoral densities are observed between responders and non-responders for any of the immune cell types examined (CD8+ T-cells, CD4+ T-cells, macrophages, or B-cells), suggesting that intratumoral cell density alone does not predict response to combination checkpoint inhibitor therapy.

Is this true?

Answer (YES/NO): YES